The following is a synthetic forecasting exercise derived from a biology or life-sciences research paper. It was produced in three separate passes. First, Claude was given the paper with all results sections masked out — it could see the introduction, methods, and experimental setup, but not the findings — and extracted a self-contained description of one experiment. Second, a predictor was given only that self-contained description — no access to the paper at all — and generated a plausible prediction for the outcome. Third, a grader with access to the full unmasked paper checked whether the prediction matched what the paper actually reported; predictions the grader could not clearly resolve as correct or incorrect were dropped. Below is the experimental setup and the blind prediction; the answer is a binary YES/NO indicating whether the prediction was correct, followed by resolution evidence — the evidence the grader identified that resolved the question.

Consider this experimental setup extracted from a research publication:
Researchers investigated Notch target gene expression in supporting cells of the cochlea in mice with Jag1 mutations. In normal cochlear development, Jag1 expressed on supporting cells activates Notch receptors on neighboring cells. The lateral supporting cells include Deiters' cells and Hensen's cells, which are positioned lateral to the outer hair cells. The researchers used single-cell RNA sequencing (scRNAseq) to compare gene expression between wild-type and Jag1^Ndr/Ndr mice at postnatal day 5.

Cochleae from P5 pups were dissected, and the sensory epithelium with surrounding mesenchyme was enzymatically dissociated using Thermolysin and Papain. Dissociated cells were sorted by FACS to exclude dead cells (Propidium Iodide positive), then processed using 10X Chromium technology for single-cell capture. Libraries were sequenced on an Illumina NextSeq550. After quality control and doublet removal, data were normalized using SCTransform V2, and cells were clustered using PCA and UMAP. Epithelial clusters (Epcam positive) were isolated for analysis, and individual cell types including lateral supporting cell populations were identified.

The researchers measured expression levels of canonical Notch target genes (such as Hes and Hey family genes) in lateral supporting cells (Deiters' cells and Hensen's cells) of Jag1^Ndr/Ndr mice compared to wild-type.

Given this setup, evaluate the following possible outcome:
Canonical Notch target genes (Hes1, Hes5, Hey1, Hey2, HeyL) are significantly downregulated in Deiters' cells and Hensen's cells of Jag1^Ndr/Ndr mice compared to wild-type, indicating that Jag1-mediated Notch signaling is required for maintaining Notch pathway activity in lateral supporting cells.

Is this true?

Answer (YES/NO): NO